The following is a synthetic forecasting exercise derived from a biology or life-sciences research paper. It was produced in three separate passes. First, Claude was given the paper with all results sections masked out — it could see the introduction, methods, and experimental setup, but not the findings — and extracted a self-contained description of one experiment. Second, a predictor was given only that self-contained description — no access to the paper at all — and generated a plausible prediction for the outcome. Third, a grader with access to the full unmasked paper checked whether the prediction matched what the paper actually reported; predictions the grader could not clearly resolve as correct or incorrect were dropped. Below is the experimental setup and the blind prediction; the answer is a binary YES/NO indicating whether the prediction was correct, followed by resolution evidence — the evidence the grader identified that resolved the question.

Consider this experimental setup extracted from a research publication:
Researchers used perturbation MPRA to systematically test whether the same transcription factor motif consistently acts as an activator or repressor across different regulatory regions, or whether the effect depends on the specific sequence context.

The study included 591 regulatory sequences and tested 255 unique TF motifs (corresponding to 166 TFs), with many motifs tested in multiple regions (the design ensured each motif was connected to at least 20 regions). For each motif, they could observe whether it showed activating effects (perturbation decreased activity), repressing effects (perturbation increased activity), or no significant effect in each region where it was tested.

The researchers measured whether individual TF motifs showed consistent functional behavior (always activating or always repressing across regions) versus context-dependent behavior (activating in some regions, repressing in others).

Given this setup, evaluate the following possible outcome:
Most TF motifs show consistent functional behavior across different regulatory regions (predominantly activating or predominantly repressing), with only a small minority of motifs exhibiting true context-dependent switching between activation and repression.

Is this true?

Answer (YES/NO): NO